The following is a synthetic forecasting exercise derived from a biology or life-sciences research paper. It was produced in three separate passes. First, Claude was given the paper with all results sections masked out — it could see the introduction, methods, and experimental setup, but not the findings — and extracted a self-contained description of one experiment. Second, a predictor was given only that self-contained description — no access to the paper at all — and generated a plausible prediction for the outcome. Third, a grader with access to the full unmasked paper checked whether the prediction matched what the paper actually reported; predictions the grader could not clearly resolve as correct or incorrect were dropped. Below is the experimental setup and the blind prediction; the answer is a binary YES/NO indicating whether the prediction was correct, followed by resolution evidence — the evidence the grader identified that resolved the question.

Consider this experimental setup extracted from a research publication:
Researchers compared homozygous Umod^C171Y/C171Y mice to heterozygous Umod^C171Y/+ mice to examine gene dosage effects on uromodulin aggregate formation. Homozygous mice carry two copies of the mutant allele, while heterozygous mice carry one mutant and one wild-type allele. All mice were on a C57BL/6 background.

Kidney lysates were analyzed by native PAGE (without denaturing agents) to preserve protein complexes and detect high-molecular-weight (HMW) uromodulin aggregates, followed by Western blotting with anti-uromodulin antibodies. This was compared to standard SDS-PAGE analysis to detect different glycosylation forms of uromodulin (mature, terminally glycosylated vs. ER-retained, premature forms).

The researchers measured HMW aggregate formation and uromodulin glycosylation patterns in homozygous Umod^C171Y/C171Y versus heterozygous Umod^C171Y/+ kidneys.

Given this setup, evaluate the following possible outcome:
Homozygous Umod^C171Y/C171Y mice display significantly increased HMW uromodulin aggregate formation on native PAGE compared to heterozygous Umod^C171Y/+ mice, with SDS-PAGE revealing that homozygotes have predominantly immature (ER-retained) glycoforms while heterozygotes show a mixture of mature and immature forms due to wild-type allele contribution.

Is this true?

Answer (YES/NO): NO